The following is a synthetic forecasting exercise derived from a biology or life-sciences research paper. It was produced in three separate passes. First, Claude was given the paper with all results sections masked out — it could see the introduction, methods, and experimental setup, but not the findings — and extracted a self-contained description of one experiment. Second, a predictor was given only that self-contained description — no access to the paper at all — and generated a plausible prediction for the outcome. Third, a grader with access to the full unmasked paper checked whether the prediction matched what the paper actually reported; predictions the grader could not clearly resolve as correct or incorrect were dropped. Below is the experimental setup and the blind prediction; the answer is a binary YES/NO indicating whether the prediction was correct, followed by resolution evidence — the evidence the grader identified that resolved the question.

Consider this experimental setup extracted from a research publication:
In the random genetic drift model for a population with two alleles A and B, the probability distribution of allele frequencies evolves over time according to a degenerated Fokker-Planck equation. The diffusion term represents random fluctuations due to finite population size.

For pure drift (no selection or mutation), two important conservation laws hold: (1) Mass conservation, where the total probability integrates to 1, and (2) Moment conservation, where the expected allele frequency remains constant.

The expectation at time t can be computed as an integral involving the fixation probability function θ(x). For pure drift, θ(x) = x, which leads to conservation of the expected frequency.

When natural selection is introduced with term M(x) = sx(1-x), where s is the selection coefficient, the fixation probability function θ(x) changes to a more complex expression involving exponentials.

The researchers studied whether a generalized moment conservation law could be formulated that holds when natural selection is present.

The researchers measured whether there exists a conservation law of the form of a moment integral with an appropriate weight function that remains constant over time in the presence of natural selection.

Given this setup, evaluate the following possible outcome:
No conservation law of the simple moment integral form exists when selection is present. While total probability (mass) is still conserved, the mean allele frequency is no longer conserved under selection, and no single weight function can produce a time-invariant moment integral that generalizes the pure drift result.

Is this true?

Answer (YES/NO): NO